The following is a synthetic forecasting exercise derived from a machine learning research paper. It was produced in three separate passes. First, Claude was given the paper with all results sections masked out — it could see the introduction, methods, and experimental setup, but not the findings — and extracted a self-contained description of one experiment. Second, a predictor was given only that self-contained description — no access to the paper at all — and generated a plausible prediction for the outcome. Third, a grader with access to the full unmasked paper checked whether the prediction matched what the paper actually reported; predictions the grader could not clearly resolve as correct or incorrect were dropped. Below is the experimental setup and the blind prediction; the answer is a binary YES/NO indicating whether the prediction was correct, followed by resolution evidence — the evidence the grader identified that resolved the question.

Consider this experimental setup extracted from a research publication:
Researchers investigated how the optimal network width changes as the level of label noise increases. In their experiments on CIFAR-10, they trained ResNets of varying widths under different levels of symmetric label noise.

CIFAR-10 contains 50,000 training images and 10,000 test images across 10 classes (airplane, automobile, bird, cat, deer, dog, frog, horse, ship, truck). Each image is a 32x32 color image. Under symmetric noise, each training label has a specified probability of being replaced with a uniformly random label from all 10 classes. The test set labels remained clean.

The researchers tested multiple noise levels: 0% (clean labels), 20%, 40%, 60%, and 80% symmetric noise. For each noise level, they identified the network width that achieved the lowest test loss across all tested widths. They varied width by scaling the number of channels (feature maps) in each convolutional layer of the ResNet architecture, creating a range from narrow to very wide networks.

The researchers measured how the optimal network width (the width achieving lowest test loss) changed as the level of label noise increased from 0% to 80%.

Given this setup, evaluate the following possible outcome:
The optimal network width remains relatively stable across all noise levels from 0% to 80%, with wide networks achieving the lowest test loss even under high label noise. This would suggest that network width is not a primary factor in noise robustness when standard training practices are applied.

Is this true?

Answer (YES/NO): NO